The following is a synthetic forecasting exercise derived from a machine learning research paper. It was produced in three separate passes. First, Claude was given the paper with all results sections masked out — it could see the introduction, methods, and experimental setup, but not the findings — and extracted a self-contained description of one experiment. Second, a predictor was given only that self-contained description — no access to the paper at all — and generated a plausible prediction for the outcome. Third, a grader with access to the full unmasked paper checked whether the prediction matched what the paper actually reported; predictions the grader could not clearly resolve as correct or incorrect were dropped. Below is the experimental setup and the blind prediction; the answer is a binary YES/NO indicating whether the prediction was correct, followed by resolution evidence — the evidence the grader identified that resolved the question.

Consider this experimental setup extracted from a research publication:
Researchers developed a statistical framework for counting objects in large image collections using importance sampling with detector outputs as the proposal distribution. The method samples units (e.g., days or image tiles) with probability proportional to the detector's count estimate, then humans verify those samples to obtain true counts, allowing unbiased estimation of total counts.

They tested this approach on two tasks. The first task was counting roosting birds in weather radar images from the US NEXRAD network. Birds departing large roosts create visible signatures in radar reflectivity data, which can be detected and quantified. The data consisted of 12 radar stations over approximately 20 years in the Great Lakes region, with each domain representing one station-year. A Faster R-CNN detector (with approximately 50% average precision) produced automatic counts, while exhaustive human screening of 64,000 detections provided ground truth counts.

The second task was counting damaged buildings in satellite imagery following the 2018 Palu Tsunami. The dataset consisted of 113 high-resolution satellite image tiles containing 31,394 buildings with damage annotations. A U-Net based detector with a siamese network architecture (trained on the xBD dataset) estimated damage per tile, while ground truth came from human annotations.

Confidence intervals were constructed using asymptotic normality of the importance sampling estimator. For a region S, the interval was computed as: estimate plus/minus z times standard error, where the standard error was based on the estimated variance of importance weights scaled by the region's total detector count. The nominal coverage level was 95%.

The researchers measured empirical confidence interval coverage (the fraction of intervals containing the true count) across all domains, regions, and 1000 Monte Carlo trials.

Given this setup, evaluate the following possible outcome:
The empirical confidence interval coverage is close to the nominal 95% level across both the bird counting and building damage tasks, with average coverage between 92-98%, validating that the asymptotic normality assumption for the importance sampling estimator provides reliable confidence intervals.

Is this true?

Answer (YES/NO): NO